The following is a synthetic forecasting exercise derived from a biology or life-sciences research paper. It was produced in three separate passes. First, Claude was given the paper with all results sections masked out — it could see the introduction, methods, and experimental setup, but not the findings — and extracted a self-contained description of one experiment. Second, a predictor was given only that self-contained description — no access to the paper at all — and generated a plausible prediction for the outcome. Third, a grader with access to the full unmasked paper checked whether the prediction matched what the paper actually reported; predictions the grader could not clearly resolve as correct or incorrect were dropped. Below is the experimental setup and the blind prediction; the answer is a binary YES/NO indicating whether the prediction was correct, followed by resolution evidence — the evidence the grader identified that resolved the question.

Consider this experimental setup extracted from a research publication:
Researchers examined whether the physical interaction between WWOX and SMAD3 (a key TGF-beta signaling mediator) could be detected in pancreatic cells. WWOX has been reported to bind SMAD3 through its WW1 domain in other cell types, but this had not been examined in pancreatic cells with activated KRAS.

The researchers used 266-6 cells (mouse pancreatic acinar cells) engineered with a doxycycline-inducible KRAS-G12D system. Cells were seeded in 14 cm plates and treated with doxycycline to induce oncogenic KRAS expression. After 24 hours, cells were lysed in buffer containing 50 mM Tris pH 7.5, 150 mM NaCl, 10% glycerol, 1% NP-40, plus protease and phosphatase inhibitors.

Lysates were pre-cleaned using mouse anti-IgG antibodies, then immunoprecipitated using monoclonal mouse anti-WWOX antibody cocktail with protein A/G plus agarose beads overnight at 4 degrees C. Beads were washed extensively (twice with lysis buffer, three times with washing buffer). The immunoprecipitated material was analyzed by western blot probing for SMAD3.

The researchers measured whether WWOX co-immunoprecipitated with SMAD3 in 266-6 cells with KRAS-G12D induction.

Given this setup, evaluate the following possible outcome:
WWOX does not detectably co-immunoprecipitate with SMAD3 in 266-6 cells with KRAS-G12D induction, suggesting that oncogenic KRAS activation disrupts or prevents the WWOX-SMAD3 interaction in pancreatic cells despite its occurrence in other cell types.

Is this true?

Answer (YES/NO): NO